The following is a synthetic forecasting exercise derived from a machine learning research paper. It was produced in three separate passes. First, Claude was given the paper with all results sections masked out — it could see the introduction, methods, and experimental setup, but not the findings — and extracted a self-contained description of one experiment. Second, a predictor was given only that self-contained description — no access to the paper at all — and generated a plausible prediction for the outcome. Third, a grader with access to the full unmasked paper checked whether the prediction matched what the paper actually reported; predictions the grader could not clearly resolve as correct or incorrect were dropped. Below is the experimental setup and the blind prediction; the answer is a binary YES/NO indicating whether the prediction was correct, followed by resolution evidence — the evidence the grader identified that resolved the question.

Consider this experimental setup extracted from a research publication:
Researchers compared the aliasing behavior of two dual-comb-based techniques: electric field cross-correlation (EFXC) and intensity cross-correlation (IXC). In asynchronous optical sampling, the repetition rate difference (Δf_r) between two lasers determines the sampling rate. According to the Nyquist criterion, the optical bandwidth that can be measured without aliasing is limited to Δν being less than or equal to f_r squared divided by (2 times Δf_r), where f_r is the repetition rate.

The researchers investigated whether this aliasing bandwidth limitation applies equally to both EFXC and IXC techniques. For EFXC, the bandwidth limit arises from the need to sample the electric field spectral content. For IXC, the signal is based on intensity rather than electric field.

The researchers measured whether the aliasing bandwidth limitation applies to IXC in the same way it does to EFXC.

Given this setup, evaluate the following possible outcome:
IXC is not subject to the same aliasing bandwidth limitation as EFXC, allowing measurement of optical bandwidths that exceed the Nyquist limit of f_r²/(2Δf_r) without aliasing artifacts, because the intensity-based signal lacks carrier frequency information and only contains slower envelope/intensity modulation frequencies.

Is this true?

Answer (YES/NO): YES